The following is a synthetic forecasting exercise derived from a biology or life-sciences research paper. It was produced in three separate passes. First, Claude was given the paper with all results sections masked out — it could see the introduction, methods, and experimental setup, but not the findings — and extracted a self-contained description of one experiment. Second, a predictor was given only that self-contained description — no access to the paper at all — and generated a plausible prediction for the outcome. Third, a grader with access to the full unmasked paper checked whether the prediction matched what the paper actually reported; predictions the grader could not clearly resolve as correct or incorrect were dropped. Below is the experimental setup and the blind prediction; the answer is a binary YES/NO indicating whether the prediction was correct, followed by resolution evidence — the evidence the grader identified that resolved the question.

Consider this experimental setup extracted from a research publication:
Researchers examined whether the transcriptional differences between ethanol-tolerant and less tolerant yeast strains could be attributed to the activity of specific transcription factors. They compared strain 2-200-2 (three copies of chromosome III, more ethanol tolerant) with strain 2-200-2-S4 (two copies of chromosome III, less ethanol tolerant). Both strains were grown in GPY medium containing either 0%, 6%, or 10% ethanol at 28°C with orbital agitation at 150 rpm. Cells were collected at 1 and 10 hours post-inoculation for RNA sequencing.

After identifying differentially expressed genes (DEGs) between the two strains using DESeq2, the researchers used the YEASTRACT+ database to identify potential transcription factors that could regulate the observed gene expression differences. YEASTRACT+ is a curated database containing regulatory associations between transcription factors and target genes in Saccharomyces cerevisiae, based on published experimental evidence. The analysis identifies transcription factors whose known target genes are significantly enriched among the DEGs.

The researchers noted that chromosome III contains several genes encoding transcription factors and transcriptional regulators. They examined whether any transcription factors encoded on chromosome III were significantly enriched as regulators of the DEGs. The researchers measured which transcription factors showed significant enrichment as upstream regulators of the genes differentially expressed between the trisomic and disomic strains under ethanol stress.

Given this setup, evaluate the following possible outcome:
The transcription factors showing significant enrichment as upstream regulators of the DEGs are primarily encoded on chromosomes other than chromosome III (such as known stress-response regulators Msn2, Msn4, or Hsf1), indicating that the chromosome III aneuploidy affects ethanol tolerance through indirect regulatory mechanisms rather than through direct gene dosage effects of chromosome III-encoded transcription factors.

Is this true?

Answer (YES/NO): NO